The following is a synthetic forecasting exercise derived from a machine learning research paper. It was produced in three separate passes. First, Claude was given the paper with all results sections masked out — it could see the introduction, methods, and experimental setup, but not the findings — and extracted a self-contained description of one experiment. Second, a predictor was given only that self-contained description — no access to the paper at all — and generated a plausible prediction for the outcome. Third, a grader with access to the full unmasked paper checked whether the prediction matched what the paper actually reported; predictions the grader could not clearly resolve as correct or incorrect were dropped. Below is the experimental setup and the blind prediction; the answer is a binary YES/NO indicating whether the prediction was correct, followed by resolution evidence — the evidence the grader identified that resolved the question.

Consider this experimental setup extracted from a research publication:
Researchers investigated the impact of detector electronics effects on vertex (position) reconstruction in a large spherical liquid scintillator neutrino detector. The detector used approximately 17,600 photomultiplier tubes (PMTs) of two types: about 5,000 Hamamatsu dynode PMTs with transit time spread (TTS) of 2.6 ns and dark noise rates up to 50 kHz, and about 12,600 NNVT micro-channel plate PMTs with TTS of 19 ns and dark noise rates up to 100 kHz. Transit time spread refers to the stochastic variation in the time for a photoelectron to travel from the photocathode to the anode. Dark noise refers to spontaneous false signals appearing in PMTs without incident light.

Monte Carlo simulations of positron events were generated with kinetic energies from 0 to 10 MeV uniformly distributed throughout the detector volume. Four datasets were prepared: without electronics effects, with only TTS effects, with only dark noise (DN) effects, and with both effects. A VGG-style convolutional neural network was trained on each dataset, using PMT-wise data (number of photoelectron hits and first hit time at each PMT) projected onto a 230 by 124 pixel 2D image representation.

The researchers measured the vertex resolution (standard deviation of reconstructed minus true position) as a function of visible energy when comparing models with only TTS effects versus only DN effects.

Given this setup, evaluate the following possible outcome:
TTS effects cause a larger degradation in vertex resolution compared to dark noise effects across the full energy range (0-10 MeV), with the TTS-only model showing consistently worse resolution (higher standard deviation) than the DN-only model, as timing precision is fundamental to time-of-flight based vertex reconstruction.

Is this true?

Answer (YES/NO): YES